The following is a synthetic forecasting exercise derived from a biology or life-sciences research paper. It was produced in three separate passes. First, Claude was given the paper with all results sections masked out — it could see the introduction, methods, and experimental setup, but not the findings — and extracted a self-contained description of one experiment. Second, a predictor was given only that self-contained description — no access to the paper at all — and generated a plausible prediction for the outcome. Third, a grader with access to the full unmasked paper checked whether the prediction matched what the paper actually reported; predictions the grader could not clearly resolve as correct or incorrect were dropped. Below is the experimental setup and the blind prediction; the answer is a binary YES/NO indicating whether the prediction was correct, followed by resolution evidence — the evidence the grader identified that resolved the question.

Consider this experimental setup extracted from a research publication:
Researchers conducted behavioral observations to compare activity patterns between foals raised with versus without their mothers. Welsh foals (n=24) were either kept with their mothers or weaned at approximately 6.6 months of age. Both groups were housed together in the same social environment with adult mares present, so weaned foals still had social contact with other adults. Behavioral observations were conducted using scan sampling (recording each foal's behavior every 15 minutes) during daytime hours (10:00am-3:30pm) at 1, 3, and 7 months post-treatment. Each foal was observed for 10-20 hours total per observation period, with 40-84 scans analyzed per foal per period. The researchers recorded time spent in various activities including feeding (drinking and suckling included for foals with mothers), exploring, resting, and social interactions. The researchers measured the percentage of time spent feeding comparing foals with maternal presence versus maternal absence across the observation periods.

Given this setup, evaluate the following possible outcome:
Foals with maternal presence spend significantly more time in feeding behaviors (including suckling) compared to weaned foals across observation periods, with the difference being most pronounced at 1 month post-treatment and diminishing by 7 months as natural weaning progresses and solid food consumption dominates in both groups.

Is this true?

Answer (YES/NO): NO